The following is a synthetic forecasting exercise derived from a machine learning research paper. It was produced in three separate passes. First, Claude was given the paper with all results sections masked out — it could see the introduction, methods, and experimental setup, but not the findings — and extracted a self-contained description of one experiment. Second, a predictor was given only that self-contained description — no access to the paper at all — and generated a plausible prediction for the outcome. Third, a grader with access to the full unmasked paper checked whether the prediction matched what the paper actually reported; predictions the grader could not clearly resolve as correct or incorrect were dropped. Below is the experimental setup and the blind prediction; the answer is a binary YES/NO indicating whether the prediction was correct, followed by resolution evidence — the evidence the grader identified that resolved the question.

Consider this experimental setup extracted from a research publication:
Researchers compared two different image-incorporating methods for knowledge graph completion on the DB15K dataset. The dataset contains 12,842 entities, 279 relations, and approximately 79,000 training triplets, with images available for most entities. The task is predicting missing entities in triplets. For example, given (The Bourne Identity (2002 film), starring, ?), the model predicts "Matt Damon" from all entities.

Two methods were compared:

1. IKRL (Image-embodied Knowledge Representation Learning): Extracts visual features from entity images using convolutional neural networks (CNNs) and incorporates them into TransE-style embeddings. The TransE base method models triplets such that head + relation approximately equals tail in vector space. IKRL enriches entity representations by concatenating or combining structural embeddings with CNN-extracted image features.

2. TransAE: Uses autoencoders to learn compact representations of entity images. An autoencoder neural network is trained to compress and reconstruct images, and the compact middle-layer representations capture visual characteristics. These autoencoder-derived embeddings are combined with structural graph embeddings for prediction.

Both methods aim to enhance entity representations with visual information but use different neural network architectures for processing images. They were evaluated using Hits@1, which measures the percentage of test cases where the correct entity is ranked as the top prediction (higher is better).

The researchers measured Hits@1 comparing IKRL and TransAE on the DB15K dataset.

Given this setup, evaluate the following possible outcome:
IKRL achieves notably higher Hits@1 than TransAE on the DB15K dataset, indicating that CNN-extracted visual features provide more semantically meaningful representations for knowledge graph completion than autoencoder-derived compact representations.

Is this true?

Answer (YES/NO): NO